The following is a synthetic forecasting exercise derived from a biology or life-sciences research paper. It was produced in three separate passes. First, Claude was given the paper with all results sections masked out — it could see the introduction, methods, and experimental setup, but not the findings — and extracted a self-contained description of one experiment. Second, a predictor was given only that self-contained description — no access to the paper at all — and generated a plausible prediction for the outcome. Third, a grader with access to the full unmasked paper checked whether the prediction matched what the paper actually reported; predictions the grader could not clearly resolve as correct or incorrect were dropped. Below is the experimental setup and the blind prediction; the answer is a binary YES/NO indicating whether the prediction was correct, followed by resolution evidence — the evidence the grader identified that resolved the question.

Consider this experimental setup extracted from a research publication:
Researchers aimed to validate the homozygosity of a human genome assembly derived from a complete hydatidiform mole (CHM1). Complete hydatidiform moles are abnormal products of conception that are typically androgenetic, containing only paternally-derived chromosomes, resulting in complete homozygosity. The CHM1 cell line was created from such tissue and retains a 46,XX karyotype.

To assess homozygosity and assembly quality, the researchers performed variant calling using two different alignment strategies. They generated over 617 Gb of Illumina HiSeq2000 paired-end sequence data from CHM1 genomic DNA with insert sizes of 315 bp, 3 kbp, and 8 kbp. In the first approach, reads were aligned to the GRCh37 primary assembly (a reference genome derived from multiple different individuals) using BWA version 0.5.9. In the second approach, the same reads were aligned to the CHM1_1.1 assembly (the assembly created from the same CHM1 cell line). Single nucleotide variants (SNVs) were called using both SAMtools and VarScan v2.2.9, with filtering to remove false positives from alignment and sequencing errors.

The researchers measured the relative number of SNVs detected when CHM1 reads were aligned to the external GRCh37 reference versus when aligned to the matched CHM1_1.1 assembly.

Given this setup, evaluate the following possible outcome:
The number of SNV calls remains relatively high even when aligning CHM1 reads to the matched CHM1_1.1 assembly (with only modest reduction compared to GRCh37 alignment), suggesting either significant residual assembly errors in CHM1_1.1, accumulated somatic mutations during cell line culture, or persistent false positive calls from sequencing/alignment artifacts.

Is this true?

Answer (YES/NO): NO